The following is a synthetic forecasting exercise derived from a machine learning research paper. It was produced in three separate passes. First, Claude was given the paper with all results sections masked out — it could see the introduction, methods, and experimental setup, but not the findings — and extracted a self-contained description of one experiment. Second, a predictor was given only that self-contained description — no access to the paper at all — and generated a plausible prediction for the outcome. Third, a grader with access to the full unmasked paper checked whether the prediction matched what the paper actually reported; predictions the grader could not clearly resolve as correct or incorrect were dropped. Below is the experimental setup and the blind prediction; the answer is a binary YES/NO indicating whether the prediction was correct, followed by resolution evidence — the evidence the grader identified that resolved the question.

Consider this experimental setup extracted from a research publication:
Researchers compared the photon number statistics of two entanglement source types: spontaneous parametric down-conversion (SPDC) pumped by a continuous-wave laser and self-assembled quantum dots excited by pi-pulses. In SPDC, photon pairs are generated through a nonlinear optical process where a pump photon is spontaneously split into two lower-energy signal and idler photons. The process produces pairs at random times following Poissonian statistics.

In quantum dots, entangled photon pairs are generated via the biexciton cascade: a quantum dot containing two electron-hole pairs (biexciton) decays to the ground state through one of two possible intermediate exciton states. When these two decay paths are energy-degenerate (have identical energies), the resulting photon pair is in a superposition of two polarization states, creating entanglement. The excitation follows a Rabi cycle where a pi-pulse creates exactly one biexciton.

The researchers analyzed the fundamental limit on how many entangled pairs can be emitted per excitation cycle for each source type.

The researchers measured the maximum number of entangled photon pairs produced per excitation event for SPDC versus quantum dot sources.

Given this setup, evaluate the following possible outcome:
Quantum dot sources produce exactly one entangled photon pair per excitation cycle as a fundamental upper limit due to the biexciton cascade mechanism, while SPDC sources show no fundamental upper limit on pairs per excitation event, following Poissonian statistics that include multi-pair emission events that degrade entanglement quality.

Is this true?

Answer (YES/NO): YES